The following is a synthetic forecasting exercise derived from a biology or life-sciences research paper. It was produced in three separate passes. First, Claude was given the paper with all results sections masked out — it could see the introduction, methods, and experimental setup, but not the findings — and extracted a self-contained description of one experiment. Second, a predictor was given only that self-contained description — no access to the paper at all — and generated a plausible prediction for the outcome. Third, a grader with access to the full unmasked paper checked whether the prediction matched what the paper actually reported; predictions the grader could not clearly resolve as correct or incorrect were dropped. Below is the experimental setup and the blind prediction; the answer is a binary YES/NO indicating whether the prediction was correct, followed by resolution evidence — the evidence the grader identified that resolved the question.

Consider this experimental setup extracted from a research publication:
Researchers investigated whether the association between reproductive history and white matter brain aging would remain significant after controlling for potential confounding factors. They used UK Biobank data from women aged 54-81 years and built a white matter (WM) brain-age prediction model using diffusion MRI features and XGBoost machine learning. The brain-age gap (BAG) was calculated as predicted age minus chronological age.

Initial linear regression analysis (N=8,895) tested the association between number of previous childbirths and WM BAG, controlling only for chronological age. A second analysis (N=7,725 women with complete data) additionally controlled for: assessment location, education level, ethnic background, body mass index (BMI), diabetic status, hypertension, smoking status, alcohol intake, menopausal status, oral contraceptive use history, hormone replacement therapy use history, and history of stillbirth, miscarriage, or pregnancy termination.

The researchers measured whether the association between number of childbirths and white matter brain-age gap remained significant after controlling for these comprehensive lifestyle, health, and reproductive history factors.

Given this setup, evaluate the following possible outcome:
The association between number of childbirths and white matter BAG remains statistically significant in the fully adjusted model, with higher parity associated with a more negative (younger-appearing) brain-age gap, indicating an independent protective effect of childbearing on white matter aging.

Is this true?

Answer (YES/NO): YES